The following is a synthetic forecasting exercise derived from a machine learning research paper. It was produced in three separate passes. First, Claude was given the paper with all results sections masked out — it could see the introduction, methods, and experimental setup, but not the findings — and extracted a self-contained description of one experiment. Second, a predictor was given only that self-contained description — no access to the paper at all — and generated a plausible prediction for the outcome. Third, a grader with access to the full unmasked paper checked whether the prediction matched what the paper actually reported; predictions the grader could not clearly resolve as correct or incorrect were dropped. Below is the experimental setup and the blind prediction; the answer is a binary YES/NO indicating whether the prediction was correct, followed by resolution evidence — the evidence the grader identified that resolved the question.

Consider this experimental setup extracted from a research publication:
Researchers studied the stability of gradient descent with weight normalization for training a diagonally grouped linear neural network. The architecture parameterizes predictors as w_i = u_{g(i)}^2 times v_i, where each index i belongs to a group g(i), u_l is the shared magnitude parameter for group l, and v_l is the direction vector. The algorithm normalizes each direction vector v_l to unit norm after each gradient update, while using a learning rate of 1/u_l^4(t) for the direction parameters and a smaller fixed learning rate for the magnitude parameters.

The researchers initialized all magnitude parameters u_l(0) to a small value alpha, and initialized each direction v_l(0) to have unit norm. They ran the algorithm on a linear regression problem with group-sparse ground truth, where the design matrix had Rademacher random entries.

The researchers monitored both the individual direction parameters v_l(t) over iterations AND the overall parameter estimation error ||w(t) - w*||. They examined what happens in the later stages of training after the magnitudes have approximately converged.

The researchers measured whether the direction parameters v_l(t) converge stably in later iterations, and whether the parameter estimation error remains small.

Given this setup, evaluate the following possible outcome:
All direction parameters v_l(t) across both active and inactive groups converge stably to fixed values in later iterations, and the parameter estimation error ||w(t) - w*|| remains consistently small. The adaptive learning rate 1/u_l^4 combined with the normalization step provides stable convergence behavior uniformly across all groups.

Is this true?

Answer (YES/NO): NO